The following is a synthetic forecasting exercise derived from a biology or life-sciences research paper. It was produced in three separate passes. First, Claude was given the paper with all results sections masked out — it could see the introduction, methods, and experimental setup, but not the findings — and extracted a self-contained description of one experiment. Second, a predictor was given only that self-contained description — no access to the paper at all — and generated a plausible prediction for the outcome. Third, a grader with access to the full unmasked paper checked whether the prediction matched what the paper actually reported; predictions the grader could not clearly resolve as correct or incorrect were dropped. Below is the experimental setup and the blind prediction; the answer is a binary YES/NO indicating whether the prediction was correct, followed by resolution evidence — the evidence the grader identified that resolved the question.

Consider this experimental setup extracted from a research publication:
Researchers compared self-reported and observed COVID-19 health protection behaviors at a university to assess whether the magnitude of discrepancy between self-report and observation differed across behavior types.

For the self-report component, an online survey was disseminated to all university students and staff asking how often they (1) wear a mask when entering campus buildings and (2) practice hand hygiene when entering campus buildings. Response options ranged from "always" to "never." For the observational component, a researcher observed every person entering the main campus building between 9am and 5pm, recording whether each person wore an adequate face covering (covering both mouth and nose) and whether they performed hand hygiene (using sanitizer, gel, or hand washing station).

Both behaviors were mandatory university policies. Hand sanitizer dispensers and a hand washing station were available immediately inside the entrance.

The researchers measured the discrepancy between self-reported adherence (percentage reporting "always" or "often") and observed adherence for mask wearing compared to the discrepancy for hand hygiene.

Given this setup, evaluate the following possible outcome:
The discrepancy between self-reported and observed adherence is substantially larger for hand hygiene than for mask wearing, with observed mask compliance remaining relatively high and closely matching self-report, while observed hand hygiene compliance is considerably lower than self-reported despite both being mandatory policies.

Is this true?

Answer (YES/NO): YES